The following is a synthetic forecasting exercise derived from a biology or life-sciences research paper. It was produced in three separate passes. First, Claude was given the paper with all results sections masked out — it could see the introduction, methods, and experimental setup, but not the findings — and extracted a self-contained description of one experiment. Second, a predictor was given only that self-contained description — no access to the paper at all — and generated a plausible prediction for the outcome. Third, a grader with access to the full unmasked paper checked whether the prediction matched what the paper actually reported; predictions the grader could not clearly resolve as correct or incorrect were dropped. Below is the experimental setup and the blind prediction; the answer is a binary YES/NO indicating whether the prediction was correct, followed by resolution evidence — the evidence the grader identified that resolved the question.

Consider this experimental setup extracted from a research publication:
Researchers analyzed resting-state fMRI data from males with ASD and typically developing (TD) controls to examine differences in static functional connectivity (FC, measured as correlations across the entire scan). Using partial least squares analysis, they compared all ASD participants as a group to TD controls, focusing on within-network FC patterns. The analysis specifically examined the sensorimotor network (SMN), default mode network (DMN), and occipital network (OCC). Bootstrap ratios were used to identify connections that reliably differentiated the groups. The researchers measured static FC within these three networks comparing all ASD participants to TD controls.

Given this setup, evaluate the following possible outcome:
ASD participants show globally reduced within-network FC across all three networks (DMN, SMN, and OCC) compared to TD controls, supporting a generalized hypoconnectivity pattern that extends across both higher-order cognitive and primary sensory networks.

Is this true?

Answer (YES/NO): NO